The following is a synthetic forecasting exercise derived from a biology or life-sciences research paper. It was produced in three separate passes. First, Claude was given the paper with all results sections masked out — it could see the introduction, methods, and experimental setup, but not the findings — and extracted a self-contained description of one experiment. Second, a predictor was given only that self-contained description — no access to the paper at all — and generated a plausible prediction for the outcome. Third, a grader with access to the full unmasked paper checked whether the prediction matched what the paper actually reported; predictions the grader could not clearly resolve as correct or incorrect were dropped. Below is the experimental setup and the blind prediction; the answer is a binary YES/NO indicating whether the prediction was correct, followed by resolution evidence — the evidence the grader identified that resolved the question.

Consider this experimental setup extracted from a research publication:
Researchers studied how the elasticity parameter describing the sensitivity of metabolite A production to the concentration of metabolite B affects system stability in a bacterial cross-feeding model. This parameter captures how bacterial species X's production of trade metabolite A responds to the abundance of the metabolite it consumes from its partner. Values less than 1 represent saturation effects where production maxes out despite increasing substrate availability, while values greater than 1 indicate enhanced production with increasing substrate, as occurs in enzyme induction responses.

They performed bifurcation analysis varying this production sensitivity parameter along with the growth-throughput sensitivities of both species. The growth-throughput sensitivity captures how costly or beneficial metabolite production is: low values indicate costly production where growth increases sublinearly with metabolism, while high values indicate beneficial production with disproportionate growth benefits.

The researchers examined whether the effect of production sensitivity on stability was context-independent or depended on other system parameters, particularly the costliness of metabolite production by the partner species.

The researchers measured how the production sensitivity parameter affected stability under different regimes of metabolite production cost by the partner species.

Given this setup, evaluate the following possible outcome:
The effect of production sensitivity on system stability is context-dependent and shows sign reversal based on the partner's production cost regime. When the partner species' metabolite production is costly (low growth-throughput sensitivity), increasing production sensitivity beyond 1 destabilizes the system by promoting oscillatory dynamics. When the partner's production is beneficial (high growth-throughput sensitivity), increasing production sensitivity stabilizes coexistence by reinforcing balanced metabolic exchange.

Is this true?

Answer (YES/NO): NO